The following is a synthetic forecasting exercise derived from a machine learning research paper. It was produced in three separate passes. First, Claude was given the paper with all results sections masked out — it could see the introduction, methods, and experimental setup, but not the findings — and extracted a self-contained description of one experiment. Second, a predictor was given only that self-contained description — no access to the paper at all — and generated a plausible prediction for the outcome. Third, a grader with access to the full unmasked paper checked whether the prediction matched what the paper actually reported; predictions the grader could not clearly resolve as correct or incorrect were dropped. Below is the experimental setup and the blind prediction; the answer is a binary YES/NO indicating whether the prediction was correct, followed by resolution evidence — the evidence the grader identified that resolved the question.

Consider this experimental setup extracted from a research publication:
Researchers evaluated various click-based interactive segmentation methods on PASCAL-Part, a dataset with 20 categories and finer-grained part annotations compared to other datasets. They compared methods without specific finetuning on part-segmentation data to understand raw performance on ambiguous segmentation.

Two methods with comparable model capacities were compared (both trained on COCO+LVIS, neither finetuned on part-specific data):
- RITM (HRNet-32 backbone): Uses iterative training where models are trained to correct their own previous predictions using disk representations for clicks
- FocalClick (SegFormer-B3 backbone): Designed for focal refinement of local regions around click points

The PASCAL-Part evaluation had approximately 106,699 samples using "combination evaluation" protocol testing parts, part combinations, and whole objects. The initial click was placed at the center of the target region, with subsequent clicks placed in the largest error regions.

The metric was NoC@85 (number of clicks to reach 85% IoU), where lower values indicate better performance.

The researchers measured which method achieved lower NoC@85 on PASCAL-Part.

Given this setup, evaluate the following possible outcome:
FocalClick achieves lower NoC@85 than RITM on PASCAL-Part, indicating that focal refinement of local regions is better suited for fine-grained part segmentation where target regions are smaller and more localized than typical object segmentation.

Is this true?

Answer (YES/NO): NO